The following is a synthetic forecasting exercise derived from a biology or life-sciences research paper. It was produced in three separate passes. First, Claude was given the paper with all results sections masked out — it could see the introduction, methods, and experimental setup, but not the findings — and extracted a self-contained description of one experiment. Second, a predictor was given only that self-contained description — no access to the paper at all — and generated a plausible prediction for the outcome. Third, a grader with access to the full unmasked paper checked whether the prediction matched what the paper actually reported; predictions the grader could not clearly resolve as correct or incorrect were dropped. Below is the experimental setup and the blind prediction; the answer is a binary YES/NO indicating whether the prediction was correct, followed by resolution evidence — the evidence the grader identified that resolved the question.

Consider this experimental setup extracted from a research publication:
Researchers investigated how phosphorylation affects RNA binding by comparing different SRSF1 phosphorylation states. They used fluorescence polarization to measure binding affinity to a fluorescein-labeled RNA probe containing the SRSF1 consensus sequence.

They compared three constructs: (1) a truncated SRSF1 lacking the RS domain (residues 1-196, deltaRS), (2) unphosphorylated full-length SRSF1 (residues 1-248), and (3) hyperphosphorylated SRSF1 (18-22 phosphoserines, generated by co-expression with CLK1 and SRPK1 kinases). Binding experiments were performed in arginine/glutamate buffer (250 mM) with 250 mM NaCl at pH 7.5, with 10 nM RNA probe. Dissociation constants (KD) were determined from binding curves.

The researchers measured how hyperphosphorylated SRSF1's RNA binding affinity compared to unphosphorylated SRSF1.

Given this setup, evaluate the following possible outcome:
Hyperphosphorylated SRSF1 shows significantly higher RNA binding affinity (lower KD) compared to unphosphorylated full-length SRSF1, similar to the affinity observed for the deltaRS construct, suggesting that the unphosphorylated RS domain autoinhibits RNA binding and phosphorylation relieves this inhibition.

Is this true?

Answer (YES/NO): NO